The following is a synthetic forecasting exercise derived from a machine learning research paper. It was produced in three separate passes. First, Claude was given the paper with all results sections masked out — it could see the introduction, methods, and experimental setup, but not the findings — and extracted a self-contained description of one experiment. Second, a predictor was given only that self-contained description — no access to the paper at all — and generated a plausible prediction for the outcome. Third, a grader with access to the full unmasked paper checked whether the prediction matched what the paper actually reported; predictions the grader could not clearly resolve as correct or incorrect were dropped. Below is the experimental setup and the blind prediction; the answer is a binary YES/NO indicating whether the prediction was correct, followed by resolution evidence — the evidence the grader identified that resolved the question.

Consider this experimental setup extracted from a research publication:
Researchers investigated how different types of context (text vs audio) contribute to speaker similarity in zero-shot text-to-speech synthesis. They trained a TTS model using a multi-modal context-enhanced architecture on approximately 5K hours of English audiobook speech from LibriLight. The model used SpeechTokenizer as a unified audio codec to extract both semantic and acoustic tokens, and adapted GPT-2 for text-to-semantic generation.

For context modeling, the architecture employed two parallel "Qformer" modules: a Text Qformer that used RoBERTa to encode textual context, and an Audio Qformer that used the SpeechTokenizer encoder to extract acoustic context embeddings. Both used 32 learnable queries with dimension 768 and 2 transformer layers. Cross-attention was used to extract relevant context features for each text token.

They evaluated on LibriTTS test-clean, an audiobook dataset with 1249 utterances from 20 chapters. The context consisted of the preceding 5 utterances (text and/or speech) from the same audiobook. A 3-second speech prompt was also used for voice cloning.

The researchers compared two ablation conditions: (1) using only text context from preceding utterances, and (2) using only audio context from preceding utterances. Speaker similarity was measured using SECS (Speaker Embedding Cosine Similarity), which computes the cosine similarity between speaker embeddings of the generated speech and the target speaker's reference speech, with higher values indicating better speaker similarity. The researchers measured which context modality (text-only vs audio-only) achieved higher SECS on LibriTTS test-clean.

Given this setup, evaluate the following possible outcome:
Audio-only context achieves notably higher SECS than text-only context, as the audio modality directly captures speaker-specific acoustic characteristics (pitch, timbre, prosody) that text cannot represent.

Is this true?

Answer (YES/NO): NO